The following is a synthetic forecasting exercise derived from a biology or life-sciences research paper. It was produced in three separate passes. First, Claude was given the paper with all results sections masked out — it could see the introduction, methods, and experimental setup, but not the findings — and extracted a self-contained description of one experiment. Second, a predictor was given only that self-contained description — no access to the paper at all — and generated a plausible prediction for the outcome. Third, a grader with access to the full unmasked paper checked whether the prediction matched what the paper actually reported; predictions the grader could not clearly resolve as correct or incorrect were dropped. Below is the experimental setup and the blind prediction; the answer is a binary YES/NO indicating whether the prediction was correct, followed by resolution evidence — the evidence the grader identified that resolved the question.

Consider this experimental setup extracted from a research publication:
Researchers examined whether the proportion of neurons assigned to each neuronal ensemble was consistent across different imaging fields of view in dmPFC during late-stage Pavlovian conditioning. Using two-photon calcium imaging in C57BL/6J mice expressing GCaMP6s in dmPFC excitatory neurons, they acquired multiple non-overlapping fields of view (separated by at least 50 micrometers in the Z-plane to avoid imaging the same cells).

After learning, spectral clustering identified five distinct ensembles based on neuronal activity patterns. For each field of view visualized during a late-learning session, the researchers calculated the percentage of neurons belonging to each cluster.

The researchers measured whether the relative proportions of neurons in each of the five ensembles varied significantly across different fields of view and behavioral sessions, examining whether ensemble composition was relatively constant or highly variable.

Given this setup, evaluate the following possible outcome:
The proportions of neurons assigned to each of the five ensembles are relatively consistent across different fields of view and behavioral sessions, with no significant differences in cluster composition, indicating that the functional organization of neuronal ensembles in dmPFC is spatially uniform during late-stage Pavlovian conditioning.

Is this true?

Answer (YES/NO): NO